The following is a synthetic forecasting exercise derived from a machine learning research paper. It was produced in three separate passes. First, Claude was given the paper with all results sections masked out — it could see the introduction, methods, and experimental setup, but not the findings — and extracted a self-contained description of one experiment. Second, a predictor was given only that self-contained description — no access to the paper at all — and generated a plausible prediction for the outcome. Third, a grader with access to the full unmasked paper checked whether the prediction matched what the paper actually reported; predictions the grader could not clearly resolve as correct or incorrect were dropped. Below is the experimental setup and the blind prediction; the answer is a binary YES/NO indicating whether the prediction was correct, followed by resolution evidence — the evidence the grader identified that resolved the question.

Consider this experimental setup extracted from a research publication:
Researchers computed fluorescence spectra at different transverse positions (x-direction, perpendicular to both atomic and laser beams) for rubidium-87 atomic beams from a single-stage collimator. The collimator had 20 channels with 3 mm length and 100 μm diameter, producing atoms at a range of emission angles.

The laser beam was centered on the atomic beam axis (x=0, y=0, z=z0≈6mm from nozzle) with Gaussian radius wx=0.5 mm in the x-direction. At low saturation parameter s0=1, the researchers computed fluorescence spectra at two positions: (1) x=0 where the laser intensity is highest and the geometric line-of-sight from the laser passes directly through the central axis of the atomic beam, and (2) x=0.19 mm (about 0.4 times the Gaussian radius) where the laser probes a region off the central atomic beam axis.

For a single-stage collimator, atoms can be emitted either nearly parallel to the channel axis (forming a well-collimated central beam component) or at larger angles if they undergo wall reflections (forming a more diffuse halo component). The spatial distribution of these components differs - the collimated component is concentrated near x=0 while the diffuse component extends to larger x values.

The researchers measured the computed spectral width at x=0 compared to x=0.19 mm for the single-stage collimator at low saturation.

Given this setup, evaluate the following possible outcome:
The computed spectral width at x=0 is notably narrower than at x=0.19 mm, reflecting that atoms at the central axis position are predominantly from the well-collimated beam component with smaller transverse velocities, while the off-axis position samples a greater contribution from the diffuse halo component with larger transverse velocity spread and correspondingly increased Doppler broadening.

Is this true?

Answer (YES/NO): YES